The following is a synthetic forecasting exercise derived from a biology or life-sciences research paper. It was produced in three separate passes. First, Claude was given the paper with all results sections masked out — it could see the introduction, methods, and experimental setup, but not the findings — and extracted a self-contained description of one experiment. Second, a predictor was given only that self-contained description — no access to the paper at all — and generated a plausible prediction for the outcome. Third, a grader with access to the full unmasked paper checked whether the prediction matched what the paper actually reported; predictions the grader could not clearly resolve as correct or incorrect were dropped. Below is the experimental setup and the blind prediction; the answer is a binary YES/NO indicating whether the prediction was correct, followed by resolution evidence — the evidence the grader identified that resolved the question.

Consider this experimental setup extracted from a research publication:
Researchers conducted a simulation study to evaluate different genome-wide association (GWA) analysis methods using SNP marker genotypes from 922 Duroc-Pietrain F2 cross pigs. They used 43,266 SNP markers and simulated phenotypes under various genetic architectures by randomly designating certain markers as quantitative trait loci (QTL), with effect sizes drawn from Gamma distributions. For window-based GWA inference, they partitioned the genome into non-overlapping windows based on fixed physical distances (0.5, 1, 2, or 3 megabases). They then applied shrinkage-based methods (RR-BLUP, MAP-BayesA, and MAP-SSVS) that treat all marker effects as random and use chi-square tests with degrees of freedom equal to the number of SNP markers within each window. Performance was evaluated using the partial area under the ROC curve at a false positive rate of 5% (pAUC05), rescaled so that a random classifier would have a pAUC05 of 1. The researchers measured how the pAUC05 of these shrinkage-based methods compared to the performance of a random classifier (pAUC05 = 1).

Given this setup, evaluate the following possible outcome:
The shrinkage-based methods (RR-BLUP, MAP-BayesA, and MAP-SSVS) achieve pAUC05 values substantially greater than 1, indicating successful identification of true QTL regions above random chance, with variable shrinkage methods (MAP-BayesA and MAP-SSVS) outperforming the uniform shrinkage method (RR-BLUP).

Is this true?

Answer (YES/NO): NO